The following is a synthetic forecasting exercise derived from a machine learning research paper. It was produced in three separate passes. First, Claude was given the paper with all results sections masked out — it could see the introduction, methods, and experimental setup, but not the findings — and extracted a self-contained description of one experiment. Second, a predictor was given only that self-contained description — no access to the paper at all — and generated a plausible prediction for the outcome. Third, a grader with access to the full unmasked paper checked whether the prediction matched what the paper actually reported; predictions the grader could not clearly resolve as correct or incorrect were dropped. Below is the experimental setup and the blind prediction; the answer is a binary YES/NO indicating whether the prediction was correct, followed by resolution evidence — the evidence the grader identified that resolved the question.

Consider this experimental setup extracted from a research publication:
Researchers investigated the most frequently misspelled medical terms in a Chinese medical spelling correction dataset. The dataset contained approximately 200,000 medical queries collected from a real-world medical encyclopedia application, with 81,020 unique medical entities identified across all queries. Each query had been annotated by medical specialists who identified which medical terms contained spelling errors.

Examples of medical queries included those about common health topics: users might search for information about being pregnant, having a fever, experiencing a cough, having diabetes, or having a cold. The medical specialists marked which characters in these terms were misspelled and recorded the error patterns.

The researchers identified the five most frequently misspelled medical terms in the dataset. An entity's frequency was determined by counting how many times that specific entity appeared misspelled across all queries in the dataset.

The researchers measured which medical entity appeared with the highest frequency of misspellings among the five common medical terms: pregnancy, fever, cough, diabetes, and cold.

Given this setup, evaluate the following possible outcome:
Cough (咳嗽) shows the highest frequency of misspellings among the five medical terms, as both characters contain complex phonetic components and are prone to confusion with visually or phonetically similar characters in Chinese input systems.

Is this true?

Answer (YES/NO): NO